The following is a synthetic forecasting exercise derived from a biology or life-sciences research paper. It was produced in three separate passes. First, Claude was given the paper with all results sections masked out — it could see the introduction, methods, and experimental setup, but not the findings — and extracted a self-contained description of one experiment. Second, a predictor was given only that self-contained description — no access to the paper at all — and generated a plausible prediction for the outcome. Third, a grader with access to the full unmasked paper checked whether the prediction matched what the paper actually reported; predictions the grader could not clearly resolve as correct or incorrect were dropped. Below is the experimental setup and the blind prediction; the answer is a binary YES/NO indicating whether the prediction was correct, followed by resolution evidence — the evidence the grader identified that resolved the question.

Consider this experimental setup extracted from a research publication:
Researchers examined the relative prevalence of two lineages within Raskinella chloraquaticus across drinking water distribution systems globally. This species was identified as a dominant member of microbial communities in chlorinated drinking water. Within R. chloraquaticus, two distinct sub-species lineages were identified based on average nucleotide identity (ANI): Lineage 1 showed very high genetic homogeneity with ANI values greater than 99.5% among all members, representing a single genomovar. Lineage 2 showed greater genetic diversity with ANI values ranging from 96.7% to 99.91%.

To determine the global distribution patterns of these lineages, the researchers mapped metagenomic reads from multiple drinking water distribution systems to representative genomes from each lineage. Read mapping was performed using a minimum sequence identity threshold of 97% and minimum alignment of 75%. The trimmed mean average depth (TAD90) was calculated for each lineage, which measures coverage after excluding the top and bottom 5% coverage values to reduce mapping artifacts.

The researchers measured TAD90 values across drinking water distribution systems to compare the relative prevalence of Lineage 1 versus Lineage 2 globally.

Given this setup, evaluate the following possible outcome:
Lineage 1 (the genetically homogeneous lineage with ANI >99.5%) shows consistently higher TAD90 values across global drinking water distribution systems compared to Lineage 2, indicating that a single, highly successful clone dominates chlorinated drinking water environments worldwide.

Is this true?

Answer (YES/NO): NO